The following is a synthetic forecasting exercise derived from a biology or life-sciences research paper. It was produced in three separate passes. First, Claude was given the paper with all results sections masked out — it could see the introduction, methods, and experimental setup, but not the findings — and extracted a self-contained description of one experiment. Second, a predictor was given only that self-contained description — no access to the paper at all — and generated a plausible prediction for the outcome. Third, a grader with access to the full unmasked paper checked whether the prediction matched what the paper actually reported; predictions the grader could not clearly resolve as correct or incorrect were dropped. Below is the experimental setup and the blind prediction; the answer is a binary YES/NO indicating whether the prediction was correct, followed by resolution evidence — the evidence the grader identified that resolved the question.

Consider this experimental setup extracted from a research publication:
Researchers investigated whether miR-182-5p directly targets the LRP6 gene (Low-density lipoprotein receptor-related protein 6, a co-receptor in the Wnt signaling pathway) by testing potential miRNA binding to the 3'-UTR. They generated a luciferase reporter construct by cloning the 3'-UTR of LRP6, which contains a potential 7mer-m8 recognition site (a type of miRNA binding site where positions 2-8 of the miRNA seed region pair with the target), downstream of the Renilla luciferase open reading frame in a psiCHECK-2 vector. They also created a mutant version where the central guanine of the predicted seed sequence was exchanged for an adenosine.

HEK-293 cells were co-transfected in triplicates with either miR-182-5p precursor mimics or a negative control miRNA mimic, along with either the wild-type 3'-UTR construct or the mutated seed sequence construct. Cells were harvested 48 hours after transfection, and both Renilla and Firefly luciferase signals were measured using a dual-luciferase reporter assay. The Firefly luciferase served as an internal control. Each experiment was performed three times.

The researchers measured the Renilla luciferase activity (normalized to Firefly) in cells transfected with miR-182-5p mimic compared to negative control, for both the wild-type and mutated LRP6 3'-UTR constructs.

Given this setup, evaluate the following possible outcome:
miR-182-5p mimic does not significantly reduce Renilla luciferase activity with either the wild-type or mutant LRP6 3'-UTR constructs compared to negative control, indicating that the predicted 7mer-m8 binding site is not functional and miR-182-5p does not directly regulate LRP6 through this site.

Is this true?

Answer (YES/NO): NO